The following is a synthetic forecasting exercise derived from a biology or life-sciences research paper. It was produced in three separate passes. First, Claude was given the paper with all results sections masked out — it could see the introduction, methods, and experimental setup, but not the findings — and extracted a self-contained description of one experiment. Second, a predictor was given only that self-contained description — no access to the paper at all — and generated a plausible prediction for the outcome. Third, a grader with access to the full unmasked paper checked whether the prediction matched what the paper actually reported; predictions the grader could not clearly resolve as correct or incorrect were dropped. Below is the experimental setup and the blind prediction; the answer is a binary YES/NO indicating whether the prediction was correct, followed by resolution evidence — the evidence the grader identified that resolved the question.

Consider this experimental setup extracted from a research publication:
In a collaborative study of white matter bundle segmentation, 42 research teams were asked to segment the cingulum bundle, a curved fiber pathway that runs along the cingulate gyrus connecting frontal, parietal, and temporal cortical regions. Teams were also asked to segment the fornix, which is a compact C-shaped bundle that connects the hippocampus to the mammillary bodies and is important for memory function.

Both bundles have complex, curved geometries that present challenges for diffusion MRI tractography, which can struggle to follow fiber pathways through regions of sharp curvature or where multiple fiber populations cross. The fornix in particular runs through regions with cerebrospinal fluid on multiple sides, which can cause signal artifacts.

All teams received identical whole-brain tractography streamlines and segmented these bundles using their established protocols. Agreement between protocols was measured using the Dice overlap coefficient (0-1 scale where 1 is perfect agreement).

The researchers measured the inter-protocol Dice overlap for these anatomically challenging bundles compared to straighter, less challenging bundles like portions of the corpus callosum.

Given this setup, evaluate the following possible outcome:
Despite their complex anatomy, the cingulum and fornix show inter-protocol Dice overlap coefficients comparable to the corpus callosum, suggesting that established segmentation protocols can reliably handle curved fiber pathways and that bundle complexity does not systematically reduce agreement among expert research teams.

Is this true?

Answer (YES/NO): NO